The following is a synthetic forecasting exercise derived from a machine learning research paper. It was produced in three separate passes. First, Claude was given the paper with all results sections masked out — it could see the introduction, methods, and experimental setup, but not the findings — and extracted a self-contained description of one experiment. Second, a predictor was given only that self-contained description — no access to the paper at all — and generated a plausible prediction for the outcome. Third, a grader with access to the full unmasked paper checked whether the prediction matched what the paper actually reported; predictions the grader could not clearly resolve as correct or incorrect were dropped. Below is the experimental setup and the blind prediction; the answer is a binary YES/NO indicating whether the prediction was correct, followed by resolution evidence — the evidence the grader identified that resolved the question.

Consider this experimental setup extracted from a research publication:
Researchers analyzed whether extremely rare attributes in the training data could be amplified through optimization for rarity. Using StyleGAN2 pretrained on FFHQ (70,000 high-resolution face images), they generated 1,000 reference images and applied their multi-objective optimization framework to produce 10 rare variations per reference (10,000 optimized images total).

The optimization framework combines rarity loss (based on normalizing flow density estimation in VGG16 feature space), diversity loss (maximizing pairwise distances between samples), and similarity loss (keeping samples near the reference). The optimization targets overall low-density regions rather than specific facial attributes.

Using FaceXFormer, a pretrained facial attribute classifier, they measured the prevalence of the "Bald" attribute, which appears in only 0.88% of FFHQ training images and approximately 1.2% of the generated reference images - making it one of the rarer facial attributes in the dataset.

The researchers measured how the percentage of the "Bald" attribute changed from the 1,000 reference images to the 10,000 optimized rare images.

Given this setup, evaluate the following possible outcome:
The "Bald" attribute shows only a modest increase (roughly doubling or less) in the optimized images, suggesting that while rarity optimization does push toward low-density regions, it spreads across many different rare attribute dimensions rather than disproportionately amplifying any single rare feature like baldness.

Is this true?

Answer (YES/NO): YES